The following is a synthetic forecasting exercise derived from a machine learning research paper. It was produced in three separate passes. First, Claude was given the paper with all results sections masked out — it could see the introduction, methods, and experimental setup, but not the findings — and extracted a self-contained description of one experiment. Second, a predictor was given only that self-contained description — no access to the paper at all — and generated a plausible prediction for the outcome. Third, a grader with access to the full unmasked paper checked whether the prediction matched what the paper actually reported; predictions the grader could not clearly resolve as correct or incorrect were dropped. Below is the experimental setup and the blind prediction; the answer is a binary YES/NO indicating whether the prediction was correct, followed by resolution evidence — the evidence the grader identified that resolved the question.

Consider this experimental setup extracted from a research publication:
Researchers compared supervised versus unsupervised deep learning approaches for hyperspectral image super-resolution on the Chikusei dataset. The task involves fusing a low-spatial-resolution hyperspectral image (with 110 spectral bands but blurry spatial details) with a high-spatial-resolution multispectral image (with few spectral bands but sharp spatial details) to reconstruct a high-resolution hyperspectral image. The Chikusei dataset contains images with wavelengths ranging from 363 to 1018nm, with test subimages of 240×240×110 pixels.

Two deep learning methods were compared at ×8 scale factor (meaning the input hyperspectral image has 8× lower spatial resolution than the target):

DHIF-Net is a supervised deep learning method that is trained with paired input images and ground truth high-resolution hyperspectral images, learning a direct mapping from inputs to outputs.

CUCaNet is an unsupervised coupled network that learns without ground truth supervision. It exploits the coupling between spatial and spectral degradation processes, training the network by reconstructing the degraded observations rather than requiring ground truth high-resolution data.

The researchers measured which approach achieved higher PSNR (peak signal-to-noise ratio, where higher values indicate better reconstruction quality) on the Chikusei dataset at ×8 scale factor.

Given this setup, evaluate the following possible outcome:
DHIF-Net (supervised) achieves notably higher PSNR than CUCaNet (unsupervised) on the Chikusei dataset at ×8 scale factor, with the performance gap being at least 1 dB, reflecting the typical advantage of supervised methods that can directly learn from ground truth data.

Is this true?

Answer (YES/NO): NO